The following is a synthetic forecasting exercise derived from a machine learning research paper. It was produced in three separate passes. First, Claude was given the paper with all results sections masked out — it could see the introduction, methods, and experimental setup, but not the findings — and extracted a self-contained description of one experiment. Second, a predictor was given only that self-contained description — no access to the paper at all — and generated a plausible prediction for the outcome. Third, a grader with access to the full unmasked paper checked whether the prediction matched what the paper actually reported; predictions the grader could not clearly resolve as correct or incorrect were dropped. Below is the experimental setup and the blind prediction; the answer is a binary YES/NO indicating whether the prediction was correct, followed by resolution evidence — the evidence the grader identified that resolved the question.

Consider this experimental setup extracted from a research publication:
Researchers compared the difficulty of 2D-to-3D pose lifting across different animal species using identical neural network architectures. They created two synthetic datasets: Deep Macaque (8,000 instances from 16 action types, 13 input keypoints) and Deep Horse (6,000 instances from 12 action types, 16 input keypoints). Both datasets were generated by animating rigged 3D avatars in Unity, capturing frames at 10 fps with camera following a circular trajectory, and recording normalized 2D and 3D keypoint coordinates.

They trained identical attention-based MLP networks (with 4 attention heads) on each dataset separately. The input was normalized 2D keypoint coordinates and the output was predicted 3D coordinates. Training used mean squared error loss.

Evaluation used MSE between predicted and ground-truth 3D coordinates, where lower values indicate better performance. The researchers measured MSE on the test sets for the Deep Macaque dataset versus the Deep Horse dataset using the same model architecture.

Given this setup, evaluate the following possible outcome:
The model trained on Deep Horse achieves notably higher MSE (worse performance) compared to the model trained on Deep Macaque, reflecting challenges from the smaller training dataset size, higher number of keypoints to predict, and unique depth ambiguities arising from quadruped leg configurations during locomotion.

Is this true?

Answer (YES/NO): YES